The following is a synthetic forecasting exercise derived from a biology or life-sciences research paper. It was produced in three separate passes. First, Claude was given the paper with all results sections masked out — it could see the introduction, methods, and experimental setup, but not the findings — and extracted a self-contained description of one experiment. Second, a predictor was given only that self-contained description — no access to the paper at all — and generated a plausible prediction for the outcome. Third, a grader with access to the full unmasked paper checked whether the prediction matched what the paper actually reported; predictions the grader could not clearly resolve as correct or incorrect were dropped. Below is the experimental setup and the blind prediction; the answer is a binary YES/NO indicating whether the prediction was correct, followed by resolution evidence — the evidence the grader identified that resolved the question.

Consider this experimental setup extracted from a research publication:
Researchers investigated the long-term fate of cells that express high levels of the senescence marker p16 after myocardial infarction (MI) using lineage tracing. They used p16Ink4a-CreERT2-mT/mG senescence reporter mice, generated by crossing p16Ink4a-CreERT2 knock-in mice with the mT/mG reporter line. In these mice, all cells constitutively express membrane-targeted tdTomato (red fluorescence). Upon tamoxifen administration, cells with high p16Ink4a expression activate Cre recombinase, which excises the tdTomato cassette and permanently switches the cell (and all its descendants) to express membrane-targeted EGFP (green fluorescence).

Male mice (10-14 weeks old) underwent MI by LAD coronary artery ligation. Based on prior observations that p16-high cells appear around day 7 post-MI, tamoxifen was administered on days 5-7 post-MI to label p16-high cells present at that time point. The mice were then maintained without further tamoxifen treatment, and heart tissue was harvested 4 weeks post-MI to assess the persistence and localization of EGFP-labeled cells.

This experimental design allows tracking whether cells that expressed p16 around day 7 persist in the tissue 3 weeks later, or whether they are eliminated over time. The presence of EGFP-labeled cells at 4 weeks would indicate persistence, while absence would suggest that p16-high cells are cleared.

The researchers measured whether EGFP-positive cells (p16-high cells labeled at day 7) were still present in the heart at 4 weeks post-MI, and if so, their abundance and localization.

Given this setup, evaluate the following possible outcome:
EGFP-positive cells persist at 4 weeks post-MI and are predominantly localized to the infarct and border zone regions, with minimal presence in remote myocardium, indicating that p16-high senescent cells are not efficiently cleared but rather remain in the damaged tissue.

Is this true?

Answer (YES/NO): NO